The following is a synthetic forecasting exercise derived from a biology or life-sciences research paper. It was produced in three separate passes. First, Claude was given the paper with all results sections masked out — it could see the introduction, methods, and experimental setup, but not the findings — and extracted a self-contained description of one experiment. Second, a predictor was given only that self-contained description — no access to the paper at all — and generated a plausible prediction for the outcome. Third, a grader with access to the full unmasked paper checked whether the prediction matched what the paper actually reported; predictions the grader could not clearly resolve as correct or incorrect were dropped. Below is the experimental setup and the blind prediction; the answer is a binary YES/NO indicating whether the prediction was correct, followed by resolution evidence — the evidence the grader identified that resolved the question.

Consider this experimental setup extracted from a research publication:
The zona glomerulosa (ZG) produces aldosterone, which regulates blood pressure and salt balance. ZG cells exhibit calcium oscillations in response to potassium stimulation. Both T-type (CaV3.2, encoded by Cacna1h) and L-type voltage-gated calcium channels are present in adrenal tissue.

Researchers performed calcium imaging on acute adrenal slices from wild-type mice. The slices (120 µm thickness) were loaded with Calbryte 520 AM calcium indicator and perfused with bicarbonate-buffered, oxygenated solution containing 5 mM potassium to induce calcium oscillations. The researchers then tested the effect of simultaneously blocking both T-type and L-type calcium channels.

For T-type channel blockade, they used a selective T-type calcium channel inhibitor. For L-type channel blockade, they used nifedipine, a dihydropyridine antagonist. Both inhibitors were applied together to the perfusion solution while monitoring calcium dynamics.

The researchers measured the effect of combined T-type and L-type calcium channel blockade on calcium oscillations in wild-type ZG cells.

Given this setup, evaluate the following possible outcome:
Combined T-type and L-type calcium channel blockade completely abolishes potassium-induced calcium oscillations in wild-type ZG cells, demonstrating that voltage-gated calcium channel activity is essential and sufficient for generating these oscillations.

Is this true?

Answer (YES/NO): YES